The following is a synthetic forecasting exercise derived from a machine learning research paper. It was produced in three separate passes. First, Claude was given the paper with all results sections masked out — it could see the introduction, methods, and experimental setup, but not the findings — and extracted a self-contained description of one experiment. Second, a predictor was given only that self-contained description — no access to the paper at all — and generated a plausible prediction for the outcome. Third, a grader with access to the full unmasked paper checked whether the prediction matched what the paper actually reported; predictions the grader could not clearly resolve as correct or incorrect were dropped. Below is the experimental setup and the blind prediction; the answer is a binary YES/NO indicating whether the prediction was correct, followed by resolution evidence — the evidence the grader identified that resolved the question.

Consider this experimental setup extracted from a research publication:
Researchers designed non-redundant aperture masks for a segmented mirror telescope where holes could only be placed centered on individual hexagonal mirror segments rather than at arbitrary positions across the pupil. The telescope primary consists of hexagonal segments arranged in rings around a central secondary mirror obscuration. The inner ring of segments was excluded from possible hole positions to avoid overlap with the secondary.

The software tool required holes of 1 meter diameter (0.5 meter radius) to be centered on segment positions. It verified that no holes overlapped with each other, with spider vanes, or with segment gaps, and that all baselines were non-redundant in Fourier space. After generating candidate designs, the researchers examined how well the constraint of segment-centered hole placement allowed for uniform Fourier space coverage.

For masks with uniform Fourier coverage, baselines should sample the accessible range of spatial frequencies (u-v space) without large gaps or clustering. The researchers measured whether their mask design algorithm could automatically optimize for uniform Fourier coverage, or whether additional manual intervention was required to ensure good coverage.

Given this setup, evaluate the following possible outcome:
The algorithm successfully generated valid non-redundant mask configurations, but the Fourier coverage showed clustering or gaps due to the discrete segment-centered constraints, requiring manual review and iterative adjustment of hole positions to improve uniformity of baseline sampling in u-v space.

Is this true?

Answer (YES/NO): NO